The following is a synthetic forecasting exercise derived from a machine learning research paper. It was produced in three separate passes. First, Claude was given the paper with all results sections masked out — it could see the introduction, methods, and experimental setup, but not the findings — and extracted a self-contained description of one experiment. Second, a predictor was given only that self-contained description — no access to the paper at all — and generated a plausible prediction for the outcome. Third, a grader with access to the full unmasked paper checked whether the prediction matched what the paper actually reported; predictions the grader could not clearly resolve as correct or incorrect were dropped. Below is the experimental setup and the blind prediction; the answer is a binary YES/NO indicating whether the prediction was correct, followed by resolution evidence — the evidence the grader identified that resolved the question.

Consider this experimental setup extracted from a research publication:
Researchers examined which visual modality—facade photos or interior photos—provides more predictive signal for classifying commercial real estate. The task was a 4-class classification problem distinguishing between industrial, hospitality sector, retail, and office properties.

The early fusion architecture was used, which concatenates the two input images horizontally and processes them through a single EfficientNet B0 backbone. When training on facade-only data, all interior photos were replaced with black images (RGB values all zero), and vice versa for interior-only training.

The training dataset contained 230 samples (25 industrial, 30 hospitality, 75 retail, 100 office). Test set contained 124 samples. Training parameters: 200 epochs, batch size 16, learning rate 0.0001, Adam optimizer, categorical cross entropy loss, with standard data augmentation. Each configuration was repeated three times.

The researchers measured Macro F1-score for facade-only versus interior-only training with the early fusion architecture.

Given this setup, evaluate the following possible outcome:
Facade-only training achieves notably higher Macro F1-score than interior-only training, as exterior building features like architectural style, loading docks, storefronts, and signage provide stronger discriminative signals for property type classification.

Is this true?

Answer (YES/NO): YES